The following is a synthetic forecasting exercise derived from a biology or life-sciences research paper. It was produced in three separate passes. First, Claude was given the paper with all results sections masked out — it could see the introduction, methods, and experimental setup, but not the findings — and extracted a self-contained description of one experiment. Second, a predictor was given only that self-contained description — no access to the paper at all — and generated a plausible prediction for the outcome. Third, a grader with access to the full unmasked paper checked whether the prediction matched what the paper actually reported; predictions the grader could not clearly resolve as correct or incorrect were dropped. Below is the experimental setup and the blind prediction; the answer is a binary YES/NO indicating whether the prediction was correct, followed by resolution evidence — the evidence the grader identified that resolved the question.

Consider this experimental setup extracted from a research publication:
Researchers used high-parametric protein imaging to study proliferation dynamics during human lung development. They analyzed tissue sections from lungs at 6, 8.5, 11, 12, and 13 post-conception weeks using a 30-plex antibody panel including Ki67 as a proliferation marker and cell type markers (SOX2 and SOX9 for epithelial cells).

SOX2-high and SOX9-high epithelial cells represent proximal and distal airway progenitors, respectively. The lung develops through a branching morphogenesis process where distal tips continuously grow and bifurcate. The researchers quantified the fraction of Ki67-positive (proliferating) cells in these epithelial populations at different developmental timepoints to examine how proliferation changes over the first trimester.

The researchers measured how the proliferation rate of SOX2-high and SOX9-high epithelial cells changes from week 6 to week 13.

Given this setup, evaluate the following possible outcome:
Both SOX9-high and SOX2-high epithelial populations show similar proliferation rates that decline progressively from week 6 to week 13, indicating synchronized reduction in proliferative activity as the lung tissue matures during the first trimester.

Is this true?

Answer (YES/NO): NO